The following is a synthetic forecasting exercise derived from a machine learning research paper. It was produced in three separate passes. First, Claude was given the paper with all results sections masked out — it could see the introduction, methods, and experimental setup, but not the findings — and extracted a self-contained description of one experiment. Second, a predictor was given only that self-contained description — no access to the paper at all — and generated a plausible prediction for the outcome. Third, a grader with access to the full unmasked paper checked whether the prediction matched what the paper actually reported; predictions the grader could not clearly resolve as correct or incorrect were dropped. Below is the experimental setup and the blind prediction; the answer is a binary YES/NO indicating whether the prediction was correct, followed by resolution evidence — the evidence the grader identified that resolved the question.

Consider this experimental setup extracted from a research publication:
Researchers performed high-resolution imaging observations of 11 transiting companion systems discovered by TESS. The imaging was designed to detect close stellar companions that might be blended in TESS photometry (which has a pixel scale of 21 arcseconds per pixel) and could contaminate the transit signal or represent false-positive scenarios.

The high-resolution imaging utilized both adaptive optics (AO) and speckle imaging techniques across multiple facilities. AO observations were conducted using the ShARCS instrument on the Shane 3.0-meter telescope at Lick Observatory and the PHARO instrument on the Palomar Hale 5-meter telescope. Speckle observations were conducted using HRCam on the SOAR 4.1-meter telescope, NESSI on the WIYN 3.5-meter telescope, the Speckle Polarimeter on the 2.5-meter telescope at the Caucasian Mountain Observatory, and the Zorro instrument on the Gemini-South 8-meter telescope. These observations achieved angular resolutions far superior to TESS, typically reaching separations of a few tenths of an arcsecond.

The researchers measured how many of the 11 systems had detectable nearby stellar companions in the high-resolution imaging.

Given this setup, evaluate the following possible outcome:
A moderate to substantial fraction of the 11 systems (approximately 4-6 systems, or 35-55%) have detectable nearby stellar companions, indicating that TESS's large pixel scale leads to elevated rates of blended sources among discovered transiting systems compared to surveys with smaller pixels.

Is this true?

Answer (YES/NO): NO